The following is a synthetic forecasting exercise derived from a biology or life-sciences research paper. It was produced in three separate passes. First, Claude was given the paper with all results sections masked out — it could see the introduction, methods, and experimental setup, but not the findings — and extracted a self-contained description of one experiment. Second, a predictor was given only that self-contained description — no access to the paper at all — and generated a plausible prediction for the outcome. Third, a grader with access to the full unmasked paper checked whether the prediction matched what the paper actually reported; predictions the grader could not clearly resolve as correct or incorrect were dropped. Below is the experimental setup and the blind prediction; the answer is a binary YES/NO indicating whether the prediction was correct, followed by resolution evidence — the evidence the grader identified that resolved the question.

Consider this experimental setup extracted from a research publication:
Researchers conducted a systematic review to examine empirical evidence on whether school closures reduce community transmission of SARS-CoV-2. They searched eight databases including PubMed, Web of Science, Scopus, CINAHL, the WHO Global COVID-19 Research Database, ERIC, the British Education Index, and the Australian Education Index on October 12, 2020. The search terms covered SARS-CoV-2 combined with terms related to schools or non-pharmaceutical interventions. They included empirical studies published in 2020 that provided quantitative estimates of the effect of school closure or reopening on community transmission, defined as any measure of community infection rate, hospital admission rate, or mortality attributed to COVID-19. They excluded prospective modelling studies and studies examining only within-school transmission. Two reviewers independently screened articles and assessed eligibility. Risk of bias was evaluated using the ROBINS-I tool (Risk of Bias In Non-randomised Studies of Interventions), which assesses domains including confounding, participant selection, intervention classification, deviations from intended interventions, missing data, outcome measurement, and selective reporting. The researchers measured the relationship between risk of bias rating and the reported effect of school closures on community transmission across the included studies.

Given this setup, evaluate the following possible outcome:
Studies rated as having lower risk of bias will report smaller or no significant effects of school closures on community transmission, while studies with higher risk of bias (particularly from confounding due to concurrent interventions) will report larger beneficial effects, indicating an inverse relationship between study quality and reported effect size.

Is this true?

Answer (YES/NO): YES